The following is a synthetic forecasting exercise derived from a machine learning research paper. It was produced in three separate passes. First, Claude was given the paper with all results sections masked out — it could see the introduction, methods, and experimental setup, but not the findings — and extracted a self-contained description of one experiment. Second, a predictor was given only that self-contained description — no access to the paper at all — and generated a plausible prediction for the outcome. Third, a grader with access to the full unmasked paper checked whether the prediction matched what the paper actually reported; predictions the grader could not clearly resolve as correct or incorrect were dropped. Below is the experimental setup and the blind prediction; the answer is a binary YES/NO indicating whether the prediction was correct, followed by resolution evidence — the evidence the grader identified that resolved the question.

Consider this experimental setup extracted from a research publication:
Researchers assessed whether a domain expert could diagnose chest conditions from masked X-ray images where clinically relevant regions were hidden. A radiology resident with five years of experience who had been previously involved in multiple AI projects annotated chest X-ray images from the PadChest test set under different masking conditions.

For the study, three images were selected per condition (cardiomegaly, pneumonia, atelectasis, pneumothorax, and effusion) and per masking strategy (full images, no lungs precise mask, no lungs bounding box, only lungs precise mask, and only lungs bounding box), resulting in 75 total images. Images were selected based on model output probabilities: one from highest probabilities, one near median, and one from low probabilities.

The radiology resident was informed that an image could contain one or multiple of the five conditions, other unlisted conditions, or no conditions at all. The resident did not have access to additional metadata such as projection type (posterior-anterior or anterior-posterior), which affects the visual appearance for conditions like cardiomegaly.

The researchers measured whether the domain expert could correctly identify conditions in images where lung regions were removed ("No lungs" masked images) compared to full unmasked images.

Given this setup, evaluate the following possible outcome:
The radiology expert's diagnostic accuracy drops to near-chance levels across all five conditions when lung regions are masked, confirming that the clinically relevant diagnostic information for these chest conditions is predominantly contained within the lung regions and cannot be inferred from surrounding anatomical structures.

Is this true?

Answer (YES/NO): NO